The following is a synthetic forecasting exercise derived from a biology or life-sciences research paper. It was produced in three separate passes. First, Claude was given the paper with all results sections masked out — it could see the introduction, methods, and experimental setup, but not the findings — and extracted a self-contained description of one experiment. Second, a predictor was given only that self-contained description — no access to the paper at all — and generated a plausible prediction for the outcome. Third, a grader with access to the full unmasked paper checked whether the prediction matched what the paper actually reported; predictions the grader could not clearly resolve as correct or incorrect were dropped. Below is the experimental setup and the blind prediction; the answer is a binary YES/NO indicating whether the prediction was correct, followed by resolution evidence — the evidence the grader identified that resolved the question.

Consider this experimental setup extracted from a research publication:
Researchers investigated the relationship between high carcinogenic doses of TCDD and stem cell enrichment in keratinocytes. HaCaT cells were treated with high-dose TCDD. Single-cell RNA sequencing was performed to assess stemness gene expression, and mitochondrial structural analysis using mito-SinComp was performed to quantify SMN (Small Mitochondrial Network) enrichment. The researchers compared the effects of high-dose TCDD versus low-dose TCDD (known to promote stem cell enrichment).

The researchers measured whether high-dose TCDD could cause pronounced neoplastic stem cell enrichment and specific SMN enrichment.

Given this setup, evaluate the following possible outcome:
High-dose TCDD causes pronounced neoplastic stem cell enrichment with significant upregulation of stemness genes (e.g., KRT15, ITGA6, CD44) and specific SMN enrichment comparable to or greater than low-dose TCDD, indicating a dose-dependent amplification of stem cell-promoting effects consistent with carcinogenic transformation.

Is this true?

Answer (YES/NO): NO